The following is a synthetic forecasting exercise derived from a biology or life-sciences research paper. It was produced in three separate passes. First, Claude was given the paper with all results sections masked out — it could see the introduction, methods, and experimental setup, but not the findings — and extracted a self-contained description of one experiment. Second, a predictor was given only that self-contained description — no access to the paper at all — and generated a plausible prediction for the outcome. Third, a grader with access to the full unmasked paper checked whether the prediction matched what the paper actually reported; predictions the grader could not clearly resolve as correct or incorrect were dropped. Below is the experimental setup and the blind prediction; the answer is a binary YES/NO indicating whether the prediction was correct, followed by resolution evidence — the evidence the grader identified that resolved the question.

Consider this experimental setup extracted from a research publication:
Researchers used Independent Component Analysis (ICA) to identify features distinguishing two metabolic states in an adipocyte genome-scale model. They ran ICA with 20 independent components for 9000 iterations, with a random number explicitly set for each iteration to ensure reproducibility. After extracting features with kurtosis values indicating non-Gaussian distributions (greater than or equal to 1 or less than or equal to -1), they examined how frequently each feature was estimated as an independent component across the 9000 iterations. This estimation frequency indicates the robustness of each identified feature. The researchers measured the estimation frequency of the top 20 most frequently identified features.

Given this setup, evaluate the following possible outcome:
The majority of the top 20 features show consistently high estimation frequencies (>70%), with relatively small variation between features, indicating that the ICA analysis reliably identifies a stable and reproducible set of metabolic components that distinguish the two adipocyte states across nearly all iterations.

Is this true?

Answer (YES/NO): NO